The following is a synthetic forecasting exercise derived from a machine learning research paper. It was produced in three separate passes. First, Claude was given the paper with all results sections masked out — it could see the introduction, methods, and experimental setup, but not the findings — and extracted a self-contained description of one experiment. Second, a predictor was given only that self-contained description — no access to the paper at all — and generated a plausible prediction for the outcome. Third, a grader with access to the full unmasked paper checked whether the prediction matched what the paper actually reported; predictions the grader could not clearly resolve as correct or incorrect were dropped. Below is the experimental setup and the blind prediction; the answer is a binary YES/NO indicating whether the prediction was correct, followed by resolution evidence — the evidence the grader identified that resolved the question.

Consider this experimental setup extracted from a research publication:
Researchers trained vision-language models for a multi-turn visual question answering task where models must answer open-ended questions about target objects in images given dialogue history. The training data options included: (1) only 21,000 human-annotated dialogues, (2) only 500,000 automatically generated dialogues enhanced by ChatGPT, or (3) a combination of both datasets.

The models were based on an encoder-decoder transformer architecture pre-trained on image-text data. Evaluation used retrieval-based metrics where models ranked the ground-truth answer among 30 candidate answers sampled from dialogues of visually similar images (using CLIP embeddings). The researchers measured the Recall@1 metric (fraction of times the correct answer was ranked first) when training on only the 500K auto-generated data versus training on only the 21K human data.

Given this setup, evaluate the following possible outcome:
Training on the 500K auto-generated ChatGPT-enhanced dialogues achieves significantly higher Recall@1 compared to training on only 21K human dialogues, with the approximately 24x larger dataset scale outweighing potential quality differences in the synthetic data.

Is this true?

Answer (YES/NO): NO